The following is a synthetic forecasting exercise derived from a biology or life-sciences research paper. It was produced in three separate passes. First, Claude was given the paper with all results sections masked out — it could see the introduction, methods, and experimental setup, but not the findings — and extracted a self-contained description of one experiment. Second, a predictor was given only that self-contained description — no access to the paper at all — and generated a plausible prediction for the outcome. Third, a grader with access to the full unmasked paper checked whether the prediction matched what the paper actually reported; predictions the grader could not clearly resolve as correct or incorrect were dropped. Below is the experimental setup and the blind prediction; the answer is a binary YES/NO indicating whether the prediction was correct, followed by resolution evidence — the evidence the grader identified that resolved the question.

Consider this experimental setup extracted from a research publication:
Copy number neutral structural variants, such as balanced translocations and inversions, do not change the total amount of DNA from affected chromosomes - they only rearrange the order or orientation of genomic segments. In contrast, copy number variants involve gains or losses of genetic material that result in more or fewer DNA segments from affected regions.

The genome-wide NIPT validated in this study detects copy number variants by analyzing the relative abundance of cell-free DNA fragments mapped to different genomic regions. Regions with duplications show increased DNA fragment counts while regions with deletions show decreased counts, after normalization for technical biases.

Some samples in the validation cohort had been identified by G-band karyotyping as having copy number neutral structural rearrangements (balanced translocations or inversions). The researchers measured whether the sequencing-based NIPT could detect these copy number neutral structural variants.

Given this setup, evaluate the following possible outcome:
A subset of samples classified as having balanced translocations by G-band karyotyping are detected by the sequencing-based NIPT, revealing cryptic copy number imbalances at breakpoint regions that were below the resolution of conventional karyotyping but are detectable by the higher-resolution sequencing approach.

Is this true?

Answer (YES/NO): NO